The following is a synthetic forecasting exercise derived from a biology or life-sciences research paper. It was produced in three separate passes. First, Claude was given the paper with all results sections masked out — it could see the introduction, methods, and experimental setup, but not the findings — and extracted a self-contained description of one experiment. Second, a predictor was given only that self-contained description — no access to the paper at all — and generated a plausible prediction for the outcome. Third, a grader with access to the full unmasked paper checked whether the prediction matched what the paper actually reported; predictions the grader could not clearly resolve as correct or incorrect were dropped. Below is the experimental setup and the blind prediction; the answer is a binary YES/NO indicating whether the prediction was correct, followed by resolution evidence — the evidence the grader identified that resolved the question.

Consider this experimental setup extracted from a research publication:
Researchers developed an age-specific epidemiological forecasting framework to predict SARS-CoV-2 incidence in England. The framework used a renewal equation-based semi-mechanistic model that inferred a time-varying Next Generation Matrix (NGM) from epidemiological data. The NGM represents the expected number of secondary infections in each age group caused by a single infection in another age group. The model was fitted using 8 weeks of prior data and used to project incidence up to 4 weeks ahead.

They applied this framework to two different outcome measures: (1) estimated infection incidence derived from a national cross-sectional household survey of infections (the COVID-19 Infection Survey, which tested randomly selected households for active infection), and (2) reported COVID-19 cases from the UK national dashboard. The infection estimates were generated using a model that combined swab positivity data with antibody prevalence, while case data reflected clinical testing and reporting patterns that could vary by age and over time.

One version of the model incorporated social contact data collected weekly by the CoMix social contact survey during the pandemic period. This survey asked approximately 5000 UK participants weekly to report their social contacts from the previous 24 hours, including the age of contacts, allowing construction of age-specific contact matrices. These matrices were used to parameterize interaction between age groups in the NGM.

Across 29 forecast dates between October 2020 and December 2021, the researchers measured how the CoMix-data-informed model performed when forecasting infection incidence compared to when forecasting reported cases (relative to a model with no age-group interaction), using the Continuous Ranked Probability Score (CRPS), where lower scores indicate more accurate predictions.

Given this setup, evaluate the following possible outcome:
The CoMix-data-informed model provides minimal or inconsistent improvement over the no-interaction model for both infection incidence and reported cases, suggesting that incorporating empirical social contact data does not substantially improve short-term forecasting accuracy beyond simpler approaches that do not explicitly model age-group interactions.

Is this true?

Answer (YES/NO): NO